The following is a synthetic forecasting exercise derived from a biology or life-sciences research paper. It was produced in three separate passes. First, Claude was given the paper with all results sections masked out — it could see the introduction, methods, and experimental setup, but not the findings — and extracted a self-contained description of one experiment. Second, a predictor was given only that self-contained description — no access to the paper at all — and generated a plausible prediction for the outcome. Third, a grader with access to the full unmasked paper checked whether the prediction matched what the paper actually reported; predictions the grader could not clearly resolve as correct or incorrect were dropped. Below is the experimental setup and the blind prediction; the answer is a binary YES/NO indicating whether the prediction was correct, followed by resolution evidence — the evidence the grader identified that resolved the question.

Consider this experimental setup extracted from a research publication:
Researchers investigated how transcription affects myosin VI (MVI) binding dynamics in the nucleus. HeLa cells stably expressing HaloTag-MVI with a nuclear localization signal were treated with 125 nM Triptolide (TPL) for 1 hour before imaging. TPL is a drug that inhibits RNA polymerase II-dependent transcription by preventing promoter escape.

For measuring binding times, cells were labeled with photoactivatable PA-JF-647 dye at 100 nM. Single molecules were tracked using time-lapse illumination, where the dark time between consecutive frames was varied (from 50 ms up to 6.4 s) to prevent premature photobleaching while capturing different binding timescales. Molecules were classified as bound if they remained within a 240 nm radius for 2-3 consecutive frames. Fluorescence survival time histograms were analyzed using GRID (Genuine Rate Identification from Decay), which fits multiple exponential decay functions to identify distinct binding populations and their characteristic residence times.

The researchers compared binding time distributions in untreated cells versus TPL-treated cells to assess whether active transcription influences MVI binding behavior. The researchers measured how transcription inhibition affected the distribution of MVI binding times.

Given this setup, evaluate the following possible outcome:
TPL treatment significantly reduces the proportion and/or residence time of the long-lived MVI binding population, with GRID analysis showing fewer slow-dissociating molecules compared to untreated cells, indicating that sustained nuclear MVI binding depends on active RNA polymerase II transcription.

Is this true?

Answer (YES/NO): NO